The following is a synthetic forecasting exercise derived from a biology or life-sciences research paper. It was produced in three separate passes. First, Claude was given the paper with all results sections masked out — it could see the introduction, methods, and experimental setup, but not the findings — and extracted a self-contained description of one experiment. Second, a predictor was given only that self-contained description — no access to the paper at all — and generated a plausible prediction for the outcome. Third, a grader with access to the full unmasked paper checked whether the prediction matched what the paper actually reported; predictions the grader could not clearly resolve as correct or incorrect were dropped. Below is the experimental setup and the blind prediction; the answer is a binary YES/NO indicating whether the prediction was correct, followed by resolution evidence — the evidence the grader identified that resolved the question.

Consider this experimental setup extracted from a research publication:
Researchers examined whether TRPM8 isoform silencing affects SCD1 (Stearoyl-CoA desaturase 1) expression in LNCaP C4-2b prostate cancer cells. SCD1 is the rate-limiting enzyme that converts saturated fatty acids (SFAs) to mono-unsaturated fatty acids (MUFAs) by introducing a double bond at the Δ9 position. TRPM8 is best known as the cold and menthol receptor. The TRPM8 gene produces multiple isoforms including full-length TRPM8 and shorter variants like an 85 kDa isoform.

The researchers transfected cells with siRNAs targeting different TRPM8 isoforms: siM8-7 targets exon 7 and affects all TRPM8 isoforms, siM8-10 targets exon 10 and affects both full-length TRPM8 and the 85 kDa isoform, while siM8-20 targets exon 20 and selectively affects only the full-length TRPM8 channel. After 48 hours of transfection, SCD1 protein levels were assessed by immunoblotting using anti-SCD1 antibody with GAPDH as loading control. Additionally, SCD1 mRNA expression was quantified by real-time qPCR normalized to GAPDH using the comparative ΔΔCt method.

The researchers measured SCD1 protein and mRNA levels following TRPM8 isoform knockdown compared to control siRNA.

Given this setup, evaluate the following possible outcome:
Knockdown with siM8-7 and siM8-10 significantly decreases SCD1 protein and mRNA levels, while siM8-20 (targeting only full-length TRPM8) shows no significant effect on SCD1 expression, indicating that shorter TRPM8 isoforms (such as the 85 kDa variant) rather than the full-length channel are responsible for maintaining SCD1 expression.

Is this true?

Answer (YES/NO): NO